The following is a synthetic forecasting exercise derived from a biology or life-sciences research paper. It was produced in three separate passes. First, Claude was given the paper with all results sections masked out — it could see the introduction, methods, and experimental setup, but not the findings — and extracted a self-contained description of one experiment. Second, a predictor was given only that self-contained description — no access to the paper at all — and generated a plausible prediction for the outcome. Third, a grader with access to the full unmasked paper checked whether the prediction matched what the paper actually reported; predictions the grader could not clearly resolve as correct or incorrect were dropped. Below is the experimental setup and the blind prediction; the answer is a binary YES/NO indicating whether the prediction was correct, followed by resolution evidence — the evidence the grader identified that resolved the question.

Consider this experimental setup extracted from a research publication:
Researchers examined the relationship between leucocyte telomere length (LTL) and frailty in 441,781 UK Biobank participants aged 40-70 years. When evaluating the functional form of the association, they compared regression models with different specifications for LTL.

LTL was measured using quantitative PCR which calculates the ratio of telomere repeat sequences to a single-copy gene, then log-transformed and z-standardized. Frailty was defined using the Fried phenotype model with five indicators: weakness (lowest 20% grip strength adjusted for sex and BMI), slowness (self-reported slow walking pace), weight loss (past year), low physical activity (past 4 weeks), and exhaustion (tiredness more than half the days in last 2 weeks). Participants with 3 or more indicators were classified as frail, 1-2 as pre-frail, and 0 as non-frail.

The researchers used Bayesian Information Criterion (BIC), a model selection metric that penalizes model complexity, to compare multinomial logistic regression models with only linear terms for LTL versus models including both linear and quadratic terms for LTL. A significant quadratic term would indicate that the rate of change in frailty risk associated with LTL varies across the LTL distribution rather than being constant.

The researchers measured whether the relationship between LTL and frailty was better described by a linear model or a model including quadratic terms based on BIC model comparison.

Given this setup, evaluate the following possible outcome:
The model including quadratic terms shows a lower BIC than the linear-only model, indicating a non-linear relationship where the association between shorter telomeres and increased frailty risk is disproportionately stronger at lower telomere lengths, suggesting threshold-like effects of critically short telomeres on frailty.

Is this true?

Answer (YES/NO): NO